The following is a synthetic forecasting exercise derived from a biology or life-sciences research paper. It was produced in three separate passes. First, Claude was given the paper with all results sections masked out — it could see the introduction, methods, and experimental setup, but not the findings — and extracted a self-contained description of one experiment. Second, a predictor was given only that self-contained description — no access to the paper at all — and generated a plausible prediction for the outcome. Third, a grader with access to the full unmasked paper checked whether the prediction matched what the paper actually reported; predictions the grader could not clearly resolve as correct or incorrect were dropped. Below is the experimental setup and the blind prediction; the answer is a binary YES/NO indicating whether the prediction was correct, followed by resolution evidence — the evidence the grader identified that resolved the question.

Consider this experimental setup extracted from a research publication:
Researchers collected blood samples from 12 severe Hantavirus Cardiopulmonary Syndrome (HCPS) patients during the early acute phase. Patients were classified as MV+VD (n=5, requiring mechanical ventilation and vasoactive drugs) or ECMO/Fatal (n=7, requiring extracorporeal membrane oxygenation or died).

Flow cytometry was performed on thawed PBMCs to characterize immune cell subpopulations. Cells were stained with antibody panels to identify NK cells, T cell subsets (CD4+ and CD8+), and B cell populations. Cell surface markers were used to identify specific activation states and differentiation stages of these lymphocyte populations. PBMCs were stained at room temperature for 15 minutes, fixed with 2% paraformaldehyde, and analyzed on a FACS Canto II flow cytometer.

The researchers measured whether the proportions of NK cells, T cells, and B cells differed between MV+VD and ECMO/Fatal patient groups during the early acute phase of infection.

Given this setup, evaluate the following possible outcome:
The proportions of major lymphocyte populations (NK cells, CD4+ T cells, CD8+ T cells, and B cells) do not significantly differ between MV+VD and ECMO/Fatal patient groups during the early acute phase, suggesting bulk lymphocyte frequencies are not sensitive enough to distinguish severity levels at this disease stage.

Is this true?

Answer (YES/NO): YES